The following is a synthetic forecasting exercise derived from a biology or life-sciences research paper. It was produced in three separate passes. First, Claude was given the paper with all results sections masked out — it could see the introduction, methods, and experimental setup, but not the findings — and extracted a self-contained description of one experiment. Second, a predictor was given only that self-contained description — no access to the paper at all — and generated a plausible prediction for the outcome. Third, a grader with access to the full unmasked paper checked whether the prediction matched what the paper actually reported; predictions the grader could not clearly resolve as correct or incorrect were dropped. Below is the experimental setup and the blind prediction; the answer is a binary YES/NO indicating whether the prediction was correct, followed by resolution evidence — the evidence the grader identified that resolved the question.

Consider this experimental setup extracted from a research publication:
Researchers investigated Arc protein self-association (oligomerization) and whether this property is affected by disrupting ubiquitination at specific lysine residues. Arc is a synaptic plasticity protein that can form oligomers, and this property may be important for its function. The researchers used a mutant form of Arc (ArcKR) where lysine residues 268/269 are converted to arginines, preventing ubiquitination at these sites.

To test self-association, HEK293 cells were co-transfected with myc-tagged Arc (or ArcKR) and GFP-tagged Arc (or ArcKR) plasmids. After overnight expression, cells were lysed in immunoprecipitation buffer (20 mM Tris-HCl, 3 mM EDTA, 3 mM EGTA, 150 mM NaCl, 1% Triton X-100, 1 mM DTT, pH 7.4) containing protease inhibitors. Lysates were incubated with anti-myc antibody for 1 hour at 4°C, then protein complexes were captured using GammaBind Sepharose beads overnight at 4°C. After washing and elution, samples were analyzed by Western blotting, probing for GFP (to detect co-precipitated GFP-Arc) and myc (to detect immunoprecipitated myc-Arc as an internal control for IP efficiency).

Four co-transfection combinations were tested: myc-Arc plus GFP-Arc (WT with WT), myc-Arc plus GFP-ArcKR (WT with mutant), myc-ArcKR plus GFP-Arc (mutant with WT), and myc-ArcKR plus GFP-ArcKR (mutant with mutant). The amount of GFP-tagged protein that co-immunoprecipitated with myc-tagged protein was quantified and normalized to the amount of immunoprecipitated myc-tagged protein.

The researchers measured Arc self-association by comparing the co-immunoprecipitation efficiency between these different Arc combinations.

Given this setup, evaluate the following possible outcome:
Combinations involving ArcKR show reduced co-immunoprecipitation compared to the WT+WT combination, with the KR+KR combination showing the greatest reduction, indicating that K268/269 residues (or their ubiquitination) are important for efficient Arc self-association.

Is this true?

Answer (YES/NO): NO